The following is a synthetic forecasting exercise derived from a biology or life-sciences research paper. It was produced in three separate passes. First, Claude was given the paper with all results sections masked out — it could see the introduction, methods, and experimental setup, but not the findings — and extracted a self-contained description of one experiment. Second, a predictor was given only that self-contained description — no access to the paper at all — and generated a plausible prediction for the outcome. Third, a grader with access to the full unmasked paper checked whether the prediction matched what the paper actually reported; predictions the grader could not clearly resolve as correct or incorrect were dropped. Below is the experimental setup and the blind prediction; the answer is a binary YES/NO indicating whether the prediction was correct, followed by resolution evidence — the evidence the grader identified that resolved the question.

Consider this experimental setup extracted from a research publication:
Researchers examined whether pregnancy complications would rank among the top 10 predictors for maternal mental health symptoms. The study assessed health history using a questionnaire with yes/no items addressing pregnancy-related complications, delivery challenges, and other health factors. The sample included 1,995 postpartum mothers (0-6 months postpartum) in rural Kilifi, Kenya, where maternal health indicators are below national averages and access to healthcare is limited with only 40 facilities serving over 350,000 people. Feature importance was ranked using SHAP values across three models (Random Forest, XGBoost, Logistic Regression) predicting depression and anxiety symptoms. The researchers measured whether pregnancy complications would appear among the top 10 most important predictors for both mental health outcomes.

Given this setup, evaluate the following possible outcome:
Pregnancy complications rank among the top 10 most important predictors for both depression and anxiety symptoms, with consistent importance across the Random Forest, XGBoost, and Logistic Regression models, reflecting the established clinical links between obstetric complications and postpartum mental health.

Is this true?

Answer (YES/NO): YES